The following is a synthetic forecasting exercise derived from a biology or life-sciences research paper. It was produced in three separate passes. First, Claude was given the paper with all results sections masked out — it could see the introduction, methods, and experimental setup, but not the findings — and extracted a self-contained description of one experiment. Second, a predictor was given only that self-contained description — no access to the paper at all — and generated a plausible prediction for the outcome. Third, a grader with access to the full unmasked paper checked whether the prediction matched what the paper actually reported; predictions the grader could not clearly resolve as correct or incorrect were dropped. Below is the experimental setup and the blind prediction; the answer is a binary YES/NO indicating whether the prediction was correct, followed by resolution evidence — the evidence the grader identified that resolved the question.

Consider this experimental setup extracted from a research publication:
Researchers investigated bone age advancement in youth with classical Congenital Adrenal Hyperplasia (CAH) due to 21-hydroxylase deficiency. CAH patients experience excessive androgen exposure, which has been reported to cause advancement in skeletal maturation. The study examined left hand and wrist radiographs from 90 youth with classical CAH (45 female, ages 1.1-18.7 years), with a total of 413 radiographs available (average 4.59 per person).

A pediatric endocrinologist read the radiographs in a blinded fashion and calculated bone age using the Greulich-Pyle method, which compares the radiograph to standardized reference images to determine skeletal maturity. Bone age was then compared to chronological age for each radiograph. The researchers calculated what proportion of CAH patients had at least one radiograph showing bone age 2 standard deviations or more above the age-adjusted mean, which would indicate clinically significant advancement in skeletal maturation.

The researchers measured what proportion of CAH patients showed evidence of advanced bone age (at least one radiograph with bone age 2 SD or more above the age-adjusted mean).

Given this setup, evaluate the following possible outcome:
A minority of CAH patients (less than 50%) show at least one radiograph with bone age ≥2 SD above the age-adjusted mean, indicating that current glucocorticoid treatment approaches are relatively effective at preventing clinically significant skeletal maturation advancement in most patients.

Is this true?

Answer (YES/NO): YES